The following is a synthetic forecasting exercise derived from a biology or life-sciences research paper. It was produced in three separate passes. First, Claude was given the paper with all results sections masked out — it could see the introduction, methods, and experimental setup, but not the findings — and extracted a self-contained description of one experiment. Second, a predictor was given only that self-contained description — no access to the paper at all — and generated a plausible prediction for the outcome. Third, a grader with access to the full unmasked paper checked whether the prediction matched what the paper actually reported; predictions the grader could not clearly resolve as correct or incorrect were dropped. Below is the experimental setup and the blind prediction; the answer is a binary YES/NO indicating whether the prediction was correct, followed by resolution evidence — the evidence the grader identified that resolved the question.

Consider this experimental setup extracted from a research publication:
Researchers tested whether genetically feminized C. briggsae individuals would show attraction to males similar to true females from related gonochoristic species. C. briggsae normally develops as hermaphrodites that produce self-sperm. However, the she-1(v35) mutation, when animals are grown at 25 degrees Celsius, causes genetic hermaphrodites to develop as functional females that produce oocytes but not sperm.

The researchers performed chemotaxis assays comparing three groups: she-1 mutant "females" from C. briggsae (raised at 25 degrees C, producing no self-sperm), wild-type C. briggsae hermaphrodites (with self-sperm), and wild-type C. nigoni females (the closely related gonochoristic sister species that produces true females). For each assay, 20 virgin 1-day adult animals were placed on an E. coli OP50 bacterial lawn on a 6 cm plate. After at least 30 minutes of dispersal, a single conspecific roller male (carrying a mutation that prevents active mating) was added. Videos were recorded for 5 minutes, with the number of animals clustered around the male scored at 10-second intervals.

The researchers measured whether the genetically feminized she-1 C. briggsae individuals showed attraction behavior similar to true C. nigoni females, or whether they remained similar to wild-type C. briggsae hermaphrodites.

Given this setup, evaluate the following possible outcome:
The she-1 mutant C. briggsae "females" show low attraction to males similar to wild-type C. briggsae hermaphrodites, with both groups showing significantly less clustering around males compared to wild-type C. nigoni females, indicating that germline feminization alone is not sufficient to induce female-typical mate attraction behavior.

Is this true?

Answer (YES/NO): YES